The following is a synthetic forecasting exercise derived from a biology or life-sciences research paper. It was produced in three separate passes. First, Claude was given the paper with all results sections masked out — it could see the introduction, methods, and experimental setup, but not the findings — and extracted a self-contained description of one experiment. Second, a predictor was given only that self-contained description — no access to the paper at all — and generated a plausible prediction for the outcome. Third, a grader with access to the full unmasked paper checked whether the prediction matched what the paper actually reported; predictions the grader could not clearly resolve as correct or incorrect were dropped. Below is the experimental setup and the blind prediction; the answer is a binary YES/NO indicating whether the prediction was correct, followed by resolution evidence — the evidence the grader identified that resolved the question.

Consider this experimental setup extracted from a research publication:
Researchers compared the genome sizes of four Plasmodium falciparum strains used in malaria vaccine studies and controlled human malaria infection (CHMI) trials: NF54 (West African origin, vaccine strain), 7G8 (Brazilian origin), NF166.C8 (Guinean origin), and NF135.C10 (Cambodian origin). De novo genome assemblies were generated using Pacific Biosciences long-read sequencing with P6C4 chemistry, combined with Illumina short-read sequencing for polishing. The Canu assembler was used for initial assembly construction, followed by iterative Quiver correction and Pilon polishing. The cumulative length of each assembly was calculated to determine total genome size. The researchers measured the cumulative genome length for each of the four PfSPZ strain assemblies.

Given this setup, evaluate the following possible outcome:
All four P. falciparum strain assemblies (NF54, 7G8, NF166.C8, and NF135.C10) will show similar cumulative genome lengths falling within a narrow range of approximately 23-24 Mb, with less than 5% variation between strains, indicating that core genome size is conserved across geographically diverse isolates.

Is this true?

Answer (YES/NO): NO